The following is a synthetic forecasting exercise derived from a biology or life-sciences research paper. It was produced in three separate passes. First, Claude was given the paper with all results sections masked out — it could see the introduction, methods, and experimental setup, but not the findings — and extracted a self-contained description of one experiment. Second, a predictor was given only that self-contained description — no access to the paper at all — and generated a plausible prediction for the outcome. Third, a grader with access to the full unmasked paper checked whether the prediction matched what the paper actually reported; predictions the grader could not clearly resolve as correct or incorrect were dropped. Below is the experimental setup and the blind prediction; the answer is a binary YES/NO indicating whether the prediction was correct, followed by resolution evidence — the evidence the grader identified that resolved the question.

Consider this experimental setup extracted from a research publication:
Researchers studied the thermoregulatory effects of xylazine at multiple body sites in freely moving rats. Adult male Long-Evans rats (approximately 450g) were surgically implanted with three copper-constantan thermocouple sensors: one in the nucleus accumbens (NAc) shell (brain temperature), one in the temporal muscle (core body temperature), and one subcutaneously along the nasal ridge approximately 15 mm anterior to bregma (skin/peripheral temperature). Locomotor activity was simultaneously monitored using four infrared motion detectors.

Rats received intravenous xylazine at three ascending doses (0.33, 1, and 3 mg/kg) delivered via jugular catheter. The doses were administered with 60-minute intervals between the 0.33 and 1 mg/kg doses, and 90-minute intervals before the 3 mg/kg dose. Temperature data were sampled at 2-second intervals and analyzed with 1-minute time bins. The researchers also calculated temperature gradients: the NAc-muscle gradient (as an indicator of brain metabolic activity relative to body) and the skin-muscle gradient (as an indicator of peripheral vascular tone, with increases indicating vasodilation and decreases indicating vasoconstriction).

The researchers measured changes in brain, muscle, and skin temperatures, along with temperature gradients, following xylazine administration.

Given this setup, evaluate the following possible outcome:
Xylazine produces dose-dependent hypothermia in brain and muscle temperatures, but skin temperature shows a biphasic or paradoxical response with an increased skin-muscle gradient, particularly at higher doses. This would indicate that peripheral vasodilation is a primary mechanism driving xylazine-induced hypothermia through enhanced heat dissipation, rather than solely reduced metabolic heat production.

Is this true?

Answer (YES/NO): NO